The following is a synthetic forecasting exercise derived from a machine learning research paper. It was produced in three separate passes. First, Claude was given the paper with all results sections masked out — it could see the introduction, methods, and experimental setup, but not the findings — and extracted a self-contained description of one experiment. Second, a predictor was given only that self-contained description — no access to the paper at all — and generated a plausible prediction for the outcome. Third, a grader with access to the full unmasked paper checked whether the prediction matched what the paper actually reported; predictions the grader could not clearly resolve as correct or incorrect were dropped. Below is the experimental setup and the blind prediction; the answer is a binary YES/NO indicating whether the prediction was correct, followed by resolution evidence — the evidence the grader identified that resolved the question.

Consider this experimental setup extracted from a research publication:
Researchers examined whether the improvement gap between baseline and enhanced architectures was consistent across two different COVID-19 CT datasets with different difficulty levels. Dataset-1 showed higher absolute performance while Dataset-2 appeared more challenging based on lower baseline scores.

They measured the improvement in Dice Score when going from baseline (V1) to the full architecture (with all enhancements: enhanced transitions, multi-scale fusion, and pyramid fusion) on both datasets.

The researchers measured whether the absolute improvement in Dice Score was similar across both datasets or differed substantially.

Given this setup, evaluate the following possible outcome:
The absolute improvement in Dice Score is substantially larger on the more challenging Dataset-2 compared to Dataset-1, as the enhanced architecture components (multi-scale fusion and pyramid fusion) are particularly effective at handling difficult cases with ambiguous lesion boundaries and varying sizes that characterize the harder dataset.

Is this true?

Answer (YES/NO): YES